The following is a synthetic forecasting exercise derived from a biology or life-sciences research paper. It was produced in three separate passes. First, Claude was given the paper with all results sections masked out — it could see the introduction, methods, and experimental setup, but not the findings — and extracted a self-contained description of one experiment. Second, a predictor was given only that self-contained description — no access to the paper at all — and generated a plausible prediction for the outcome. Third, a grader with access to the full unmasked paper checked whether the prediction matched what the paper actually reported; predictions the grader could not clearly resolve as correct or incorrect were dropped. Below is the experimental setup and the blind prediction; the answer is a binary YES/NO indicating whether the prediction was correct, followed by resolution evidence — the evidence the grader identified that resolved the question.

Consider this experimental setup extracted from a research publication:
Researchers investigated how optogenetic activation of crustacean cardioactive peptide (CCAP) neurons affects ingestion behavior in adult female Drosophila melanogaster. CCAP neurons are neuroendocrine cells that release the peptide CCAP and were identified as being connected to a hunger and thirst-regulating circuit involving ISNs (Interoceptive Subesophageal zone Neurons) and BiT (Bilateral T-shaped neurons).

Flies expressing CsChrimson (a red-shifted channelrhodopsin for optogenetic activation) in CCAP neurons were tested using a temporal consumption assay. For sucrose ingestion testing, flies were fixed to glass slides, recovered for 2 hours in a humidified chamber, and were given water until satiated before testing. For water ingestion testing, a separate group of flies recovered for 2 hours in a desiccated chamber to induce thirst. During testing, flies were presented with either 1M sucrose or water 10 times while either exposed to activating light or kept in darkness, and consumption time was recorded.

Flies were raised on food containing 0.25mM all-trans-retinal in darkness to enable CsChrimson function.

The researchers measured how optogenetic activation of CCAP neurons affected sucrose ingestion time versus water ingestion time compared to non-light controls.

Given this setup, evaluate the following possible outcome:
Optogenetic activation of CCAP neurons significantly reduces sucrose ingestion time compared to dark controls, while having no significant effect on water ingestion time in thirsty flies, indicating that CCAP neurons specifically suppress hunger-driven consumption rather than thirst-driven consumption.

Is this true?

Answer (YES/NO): NO